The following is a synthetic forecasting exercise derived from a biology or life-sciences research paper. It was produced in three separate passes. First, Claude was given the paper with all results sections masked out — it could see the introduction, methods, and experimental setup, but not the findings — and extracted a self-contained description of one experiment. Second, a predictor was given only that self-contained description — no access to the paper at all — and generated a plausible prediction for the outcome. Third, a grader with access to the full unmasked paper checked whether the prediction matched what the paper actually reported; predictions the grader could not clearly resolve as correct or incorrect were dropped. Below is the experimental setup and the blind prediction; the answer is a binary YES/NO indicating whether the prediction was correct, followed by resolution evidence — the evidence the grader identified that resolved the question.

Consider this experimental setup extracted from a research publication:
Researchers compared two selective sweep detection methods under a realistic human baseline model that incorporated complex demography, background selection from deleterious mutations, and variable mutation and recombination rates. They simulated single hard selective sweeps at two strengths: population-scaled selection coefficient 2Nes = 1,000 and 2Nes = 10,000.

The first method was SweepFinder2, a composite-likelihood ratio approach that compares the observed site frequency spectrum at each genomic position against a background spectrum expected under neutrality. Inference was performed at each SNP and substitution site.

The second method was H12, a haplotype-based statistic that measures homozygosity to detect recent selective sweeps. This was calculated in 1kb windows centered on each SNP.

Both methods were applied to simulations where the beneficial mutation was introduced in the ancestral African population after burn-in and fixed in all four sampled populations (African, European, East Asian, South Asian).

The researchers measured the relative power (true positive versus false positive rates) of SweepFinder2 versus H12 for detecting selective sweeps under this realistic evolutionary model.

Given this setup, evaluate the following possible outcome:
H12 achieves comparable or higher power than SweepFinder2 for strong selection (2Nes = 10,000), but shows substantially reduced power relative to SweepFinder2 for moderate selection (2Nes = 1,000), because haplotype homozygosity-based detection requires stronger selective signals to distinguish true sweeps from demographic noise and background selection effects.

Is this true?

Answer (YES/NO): NO